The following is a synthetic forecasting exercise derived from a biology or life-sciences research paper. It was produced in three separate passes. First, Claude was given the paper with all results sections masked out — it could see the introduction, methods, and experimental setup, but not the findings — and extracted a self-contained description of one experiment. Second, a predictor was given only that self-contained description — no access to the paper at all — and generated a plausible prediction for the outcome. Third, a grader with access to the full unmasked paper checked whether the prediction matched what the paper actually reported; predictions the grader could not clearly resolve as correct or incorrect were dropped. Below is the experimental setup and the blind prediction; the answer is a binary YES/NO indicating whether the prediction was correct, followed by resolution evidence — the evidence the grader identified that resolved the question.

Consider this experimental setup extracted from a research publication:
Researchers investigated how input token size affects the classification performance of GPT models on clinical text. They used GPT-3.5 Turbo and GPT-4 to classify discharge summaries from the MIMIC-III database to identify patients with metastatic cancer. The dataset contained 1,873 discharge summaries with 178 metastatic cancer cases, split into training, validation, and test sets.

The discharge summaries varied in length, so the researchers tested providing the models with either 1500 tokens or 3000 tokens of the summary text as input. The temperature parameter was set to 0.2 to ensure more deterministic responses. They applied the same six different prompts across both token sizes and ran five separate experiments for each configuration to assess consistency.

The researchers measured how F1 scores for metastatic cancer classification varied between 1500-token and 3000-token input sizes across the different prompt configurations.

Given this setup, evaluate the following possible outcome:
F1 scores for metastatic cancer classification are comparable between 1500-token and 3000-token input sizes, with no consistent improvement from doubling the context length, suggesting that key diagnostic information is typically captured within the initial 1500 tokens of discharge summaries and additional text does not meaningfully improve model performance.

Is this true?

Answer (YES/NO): NO